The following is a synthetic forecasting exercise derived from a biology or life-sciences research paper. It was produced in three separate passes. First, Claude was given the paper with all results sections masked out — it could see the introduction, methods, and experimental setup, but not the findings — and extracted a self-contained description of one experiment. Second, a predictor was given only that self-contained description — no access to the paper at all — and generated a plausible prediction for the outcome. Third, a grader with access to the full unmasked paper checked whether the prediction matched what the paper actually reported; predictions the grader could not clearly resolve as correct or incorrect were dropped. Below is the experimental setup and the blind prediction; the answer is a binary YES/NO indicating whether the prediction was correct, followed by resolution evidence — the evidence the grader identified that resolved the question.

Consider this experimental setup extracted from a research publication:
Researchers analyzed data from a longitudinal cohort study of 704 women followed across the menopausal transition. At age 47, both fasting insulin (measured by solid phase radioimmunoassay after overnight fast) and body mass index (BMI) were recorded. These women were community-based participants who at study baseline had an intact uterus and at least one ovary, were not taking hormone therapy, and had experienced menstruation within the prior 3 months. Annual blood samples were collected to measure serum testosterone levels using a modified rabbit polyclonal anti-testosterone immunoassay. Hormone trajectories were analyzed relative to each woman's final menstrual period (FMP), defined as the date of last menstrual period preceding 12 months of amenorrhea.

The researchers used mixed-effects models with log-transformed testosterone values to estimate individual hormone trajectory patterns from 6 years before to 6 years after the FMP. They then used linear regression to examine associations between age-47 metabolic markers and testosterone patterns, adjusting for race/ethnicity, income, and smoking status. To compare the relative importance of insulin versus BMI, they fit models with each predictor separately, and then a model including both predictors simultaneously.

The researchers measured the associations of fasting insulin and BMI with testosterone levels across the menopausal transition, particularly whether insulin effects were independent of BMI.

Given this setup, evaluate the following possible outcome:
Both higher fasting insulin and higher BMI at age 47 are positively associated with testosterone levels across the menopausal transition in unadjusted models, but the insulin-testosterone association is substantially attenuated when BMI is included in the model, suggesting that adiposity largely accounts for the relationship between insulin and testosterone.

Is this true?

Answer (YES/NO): NO